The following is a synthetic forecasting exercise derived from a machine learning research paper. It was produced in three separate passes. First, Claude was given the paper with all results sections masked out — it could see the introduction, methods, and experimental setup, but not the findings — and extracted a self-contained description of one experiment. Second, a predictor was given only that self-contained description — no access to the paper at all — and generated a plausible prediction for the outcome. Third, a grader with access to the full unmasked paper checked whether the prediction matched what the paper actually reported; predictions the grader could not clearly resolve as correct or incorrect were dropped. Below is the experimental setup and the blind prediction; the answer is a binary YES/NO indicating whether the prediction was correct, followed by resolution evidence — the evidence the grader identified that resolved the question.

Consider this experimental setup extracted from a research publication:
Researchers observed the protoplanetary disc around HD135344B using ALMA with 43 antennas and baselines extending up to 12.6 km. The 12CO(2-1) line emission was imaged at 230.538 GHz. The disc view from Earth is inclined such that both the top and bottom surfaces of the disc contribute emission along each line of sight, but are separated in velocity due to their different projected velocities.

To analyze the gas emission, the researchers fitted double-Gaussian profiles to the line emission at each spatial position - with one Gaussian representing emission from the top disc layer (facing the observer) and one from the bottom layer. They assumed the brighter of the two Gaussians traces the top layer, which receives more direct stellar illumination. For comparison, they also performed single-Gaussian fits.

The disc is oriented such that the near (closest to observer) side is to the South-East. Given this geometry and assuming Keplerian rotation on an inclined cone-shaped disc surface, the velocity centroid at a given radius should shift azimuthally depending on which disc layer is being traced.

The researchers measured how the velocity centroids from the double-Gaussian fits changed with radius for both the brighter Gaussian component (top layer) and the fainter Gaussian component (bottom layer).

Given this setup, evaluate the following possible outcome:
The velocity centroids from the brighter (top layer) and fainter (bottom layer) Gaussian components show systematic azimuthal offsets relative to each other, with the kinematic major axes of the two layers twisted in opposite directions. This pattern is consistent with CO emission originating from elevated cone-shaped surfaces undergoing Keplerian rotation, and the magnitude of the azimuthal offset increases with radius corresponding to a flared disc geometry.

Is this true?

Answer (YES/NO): YES